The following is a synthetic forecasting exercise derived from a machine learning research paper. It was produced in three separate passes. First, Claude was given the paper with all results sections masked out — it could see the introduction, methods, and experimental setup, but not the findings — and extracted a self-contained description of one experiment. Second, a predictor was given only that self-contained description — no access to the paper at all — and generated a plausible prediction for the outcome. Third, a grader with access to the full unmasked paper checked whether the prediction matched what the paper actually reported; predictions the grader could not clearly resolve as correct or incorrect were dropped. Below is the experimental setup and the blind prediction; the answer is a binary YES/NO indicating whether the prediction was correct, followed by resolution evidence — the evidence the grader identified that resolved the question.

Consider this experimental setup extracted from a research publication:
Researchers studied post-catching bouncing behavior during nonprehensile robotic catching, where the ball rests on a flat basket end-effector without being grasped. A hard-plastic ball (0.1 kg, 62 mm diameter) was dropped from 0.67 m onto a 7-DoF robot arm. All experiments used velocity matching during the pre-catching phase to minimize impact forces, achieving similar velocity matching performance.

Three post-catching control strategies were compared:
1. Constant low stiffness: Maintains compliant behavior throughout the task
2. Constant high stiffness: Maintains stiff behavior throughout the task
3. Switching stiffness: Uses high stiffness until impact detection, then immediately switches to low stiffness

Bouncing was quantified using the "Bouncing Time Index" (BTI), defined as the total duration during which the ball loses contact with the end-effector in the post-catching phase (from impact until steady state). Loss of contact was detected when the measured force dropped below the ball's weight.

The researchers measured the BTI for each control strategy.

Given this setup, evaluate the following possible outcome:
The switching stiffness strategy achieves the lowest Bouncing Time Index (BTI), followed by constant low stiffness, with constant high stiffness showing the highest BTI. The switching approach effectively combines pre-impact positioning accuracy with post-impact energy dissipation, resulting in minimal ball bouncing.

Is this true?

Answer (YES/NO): NO